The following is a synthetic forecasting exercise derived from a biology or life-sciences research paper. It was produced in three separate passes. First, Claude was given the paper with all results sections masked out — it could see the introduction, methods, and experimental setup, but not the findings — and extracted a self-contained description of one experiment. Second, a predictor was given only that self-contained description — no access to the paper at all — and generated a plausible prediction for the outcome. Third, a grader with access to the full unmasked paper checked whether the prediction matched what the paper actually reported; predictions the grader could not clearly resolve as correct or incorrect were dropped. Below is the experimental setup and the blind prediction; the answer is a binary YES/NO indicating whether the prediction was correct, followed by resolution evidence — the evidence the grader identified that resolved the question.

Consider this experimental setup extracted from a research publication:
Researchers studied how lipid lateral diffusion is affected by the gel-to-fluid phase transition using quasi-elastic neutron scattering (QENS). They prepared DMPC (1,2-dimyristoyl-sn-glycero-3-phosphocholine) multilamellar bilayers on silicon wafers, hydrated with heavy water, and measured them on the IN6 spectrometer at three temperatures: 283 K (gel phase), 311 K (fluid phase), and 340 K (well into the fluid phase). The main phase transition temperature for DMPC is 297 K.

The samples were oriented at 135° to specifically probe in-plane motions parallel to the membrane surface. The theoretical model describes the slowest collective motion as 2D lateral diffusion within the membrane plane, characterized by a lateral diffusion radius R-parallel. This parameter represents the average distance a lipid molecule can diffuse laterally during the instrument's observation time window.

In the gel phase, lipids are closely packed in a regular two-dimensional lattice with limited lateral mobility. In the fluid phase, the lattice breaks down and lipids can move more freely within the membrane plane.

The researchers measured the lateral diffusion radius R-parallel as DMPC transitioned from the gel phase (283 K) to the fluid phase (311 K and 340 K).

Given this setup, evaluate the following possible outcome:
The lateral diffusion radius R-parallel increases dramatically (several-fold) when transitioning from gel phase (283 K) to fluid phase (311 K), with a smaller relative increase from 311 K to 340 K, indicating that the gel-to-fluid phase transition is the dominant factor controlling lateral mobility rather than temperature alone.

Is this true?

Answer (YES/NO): NO